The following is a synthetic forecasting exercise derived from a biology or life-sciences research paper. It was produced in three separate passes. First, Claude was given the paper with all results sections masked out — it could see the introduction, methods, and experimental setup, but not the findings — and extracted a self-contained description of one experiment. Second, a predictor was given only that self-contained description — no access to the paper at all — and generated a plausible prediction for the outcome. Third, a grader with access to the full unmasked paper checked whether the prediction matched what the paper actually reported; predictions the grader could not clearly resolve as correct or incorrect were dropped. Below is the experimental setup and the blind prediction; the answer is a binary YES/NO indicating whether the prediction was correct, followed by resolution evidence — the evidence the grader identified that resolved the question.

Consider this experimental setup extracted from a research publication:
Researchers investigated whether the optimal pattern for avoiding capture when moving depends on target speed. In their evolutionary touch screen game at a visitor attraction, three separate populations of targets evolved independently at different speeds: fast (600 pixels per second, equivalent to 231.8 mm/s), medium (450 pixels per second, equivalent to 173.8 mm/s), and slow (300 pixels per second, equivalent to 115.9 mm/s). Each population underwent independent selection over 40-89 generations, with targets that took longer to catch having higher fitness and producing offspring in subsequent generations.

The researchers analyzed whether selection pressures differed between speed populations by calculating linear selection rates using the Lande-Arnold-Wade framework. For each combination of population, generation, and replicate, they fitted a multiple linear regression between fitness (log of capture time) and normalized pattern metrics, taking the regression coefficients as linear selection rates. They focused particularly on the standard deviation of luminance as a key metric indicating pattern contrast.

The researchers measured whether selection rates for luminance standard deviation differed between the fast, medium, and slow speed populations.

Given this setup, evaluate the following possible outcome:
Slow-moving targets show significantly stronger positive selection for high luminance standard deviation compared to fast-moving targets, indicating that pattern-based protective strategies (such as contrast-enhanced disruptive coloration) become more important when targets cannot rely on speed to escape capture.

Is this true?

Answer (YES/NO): NO